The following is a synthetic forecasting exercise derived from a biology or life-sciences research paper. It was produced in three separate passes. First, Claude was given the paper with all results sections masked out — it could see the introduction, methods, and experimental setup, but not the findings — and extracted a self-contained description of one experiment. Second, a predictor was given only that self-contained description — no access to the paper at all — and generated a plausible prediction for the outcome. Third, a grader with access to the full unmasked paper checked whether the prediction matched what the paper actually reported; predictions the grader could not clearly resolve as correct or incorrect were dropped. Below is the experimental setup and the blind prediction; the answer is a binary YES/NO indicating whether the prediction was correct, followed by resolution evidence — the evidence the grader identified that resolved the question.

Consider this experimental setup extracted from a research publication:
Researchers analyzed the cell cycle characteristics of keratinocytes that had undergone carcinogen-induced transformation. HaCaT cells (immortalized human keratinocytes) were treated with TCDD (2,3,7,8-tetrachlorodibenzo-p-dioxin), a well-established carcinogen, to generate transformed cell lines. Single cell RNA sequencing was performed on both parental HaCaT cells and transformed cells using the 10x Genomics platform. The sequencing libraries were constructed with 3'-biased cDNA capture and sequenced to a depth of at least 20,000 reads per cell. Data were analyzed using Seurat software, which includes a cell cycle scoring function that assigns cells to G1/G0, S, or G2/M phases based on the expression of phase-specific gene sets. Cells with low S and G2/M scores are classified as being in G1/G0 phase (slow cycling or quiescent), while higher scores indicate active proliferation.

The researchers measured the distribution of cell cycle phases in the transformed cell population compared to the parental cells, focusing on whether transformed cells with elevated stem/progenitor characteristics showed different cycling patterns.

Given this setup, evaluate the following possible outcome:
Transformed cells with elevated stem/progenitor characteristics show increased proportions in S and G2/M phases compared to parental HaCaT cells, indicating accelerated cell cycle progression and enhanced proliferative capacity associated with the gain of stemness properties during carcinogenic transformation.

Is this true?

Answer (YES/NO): NO